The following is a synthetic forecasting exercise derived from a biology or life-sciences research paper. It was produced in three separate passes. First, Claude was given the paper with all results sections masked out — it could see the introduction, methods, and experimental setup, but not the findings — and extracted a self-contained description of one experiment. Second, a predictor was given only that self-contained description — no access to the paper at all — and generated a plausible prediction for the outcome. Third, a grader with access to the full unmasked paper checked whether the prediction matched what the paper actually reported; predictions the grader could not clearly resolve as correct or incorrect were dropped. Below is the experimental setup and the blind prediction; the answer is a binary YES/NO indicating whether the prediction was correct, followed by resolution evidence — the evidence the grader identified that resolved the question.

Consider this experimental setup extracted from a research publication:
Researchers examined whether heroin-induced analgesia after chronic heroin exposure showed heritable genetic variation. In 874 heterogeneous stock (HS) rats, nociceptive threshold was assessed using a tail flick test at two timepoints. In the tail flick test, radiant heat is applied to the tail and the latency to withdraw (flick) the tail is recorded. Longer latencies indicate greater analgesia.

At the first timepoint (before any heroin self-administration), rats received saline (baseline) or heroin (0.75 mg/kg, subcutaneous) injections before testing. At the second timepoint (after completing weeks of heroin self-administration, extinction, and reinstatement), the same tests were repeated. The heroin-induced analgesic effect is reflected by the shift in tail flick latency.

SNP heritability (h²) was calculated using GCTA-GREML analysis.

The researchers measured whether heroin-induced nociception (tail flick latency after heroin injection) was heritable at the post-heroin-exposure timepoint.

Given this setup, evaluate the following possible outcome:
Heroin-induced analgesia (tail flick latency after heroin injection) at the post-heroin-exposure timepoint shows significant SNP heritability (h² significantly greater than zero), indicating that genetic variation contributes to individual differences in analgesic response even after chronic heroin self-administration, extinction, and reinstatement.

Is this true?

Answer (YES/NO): YES